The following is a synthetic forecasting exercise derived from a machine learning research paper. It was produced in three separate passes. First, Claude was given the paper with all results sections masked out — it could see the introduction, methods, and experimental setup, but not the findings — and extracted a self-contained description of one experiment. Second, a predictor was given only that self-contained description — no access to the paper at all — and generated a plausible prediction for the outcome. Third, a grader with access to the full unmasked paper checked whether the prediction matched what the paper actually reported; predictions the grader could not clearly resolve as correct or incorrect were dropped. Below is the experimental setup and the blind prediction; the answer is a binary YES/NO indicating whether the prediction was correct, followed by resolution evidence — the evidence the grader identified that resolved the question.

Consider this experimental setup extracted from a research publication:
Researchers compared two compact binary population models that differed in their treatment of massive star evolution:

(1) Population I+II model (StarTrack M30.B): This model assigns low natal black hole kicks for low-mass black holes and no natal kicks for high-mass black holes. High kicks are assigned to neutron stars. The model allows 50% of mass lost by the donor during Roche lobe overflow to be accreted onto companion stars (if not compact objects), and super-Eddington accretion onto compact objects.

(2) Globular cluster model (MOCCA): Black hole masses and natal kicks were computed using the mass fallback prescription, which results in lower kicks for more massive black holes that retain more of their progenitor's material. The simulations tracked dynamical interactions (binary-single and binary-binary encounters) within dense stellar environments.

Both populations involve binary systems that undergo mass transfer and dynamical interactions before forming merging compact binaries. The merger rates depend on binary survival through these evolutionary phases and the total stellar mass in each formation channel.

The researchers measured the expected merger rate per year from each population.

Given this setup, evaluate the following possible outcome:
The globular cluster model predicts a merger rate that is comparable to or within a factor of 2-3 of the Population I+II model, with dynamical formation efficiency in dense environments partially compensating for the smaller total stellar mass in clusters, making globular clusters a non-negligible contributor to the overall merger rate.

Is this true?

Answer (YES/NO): NO